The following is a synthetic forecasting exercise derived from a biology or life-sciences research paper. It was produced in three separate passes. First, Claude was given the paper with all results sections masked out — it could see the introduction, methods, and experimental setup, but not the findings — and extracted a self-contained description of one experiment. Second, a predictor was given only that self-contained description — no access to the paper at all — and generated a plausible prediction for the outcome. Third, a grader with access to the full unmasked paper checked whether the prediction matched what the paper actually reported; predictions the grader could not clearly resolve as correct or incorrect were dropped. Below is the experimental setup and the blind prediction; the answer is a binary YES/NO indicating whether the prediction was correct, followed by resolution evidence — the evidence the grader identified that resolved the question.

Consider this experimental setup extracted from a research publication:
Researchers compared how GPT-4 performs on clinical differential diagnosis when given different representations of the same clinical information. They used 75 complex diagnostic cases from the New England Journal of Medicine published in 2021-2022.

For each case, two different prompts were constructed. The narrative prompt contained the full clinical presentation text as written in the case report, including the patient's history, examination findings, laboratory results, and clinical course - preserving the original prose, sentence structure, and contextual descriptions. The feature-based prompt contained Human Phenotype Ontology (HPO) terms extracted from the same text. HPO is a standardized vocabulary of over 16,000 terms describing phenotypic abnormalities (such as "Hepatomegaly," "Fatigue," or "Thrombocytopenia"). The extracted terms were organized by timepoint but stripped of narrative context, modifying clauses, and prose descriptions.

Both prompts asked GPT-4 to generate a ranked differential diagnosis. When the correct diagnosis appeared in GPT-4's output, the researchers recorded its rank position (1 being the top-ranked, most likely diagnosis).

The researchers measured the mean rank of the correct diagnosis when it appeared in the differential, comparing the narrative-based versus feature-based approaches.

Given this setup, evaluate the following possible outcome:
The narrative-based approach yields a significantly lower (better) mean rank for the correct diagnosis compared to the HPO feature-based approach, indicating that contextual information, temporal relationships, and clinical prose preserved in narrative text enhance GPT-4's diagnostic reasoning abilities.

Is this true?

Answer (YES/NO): NO